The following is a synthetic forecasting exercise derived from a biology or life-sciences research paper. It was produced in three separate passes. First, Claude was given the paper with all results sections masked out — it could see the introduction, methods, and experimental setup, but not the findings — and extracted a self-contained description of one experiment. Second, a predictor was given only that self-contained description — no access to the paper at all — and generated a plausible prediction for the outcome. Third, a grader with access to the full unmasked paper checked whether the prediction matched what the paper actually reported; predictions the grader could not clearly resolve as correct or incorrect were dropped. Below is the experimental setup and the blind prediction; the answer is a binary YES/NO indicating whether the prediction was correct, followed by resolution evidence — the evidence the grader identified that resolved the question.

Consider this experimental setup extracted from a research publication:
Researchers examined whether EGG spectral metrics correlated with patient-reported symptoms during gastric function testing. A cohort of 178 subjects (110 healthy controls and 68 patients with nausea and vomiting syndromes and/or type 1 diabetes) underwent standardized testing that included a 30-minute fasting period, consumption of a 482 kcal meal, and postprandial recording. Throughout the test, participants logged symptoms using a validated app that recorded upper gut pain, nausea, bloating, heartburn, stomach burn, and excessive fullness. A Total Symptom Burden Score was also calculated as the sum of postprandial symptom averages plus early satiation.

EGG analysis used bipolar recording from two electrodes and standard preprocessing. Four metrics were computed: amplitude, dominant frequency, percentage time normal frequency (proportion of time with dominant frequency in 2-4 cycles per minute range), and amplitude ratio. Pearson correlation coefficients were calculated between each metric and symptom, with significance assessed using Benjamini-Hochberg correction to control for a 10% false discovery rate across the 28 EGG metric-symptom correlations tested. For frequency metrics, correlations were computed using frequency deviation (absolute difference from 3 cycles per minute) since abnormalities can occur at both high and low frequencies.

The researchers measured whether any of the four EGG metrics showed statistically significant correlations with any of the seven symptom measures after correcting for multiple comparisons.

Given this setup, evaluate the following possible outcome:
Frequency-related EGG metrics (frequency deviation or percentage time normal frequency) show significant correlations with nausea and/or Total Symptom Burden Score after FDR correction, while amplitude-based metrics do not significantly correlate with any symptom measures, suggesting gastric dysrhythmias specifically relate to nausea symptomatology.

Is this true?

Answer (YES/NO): NO